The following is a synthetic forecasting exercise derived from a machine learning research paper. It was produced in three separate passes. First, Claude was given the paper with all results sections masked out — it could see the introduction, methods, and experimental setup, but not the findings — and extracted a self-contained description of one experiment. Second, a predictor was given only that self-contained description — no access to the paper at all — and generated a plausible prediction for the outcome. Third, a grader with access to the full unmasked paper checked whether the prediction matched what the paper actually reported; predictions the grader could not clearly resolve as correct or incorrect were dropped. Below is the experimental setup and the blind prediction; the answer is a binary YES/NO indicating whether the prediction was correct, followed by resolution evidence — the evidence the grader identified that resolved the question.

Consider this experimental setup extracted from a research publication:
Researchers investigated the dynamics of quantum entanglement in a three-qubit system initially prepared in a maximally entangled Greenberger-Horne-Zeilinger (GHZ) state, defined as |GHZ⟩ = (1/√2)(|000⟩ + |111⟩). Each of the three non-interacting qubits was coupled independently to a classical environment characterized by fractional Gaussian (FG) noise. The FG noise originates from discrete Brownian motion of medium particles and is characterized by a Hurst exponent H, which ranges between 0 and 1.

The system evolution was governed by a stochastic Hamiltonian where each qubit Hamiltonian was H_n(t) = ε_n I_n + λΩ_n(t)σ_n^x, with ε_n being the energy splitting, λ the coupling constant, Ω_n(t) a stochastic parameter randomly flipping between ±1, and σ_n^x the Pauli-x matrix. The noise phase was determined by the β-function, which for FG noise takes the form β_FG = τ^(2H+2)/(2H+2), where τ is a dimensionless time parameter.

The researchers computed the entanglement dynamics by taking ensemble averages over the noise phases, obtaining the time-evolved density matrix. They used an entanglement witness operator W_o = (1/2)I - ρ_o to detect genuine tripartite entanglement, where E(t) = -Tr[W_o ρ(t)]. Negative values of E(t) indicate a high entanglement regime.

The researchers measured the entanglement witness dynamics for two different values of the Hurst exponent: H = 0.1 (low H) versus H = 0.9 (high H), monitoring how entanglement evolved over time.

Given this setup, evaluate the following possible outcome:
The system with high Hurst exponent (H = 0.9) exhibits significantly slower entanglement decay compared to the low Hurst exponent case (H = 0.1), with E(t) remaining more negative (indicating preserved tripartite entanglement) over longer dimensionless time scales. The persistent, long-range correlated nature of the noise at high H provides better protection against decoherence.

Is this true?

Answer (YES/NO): NO